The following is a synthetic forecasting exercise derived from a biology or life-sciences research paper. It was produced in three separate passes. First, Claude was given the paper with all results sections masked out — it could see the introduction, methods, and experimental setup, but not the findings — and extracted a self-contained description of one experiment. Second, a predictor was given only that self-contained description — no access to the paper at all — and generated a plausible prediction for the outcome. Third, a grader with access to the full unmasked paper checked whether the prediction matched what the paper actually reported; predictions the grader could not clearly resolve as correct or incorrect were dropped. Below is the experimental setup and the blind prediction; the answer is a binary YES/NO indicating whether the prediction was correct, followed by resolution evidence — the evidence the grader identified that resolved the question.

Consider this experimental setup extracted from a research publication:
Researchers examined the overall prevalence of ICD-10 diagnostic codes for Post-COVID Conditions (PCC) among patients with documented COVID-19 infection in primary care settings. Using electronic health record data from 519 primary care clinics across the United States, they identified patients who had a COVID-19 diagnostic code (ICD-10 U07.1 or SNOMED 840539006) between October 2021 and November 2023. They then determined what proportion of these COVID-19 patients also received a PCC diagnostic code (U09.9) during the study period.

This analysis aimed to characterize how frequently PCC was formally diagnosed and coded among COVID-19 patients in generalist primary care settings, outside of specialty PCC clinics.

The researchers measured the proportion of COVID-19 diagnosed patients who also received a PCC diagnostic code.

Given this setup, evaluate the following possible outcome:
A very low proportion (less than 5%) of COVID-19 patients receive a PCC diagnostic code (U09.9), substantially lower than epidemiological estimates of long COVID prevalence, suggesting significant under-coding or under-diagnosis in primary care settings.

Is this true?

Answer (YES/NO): YES